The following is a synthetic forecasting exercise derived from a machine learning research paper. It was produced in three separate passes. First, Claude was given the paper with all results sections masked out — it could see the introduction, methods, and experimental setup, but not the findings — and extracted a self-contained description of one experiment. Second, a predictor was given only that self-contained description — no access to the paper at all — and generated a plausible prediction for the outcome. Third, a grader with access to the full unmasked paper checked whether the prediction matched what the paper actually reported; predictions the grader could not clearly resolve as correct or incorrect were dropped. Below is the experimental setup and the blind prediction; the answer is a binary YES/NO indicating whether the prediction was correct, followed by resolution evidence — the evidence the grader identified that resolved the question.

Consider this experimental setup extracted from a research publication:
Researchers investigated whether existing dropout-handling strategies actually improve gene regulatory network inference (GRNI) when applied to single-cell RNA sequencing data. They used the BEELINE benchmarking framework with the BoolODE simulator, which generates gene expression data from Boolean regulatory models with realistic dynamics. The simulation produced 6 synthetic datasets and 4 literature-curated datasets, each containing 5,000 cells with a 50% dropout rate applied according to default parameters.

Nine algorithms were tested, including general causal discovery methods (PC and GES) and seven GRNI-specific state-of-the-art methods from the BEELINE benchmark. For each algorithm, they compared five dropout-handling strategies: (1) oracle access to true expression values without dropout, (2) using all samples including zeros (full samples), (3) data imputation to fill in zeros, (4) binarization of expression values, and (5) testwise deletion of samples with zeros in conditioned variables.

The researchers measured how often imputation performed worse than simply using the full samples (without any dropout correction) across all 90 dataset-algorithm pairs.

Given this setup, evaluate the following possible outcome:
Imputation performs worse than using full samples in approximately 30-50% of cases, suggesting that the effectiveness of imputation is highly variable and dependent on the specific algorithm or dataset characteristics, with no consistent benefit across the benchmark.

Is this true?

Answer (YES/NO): YES